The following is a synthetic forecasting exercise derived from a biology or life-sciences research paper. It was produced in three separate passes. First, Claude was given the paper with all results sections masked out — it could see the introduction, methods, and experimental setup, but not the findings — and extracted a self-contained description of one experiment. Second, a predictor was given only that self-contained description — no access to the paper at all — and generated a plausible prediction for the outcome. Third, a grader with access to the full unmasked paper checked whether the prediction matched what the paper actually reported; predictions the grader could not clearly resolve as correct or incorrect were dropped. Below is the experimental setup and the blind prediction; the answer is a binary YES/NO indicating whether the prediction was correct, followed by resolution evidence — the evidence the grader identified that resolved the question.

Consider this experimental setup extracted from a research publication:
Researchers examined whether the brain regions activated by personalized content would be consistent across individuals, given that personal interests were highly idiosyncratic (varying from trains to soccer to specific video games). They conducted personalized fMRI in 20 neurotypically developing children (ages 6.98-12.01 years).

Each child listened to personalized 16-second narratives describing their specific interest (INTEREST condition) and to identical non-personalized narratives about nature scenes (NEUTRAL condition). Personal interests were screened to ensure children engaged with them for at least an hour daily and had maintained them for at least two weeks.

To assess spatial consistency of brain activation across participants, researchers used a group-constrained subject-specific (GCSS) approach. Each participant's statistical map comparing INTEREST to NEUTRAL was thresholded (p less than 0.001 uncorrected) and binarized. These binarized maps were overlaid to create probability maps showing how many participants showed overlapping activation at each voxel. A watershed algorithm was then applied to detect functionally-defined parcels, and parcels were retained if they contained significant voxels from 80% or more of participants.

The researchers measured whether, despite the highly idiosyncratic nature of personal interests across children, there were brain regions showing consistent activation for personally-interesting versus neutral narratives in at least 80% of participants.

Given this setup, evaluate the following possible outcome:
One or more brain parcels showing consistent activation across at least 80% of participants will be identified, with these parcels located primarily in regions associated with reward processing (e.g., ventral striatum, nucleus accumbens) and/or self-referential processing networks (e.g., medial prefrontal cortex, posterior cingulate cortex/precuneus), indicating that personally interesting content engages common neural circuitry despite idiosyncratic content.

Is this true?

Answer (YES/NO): NO